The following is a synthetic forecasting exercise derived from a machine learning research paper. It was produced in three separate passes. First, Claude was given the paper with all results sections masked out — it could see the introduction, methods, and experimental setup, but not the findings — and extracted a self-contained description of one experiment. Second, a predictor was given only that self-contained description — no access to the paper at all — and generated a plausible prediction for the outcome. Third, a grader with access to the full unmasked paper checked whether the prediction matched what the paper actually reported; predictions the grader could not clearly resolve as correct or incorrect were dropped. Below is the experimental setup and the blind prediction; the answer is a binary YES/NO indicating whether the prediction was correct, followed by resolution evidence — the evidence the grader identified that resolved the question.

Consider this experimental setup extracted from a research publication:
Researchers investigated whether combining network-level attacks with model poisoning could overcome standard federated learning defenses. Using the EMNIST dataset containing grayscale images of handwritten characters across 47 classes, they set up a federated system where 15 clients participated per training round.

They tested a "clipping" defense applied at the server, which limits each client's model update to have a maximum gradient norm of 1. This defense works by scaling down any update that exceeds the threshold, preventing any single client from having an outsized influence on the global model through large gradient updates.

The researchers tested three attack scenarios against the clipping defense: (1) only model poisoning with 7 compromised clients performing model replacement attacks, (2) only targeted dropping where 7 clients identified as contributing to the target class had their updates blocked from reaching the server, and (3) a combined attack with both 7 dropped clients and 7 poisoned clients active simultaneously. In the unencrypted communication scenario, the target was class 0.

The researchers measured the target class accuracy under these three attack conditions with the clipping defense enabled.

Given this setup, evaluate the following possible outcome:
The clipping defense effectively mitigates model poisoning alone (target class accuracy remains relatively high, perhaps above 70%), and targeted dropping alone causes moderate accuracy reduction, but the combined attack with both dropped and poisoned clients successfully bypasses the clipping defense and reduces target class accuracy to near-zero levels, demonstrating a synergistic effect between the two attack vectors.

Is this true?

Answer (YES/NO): NO